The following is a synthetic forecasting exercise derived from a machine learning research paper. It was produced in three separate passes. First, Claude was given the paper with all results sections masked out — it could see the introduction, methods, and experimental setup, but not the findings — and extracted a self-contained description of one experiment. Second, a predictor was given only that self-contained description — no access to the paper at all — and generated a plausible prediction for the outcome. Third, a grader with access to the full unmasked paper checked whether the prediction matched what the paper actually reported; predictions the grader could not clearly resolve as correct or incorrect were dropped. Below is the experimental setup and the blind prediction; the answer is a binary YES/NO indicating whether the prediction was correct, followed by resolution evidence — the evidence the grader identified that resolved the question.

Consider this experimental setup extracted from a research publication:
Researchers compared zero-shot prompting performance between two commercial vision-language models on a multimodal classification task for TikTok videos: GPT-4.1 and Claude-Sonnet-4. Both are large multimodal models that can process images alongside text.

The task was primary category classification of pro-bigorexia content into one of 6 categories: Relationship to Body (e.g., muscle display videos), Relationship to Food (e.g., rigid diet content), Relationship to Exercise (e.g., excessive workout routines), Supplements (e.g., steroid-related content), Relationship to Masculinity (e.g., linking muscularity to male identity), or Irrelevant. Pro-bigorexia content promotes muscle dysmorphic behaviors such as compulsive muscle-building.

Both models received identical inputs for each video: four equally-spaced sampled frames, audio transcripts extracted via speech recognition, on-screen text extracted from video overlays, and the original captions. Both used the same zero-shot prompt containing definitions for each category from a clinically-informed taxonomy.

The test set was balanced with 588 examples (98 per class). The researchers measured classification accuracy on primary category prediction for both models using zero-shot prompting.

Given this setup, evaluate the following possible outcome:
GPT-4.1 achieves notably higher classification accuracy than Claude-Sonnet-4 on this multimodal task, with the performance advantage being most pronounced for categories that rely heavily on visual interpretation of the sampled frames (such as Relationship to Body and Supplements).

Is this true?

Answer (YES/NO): NO